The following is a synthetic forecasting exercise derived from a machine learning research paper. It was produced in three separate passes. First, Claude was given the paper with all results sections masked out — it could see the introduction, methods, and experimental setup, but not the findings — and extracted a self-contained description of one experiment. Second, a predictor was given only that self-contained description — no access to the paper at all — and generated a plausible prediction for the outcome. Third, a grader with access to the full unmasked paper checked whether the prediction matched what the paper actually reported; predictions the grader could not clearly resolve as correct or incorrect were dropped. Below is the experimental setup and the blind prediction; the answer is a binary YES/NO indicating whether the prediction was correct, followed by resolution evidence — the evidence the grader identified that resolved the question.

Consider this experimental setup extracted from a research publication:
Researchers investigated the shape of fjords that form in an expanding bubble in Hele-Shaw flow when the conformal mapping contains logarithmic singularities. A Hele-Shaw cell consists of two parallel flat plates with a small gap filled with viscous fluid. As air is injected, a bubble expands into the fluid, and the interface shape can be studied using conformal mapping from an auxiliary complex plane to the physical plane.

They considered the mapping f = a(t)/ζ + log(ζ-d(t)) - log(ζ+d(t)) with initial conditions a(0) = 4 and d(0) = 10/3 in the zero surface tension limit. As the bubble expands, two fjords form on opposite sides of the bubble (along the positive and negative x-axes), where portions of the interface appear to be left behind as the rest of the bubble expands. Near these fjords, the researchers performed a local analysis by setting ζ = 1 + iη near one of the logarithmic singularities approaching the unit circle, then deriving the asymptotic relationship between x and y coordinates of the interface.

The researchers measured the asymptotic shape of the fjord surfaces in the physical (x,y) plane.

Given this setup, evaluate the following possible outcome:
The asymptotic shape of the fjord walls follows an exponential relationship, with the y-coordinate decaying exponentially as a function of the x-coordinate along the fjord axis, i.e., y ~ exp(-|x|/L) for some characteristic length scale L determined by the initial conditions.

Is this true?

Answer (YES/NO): NO